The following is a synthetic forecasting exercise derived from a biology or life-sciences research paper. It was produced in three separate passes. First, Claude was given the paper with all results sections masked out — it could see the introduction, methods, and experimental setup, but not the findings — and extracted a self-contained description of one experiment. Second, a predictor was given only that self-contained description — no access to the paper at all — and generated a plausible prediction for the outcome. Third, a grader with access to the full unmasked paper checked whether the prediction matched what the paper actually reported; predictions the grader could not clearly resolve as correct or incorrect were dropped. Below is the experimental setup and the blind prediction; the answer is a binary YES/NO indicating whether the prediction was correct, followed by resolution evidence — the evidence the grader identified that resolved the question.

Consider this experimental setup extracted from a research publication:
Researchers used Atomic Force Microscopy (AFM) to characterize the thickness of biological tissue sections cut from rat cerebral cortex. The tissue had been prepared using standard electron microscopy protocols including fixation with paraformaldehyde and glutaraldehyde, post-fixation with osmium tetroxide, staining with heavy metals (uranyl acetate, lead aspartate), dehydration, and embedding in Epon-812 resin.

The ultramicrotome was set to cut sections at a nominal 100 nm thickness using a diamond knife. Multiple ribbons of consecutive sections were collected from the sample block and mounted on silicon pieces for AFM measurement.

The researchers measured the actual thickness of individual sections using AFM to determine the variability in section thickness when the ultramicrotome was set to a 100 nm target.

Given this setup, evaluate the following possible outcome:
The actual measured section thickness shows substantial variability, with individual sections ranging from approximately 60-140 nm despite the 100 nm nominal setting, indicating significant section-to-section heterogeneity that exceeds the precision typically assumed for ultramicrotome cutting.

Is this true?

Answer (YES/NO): NO